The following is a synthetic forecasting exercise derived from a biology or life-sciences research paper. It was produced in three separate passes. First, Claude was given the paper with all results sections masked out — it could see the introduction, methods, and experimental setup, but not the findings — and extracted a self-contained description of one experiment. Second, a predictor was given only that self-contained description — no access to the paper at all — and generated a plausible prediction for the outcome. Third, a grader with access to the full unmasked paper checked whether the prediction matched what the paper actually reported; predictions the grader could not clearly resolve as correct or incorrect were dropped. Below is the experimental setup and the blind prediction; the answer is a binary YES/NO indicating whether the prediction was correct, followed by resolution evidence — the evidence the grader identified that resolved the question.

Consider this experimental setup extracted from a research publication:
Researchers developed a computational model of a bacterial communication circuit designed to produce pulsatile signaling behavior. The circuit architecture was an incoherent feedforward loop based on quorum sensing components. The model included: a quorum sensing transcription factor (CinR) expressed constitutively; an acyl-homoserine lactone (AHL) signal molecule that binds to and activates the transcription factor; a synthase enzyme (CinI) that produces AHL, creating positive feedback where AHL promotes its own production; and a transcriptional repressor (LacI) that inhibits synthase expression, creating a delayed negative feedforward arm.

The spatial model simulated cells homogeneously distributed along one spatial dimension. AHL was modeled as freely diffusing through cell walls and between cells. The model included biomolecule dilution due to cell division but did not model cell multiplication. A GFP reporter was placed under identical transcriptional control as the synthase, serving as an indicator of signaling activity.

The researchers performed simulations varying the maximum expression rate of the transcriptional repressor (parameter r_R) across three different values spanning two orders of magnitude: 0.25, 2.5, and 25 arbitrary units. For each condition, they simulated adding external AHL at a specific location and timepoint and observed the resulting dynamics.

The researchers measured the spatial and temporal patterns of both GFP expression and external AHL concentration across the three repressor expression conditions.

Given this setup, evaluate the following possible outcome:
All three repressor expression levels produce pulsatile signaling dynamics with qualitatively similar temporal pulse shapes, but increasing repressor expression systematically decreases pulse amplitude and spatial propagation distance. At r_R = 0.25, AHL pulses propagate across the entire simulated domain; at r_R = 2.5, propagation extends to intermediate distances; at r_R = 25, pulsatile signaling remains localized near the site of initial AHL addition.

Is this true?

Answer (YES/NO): NO